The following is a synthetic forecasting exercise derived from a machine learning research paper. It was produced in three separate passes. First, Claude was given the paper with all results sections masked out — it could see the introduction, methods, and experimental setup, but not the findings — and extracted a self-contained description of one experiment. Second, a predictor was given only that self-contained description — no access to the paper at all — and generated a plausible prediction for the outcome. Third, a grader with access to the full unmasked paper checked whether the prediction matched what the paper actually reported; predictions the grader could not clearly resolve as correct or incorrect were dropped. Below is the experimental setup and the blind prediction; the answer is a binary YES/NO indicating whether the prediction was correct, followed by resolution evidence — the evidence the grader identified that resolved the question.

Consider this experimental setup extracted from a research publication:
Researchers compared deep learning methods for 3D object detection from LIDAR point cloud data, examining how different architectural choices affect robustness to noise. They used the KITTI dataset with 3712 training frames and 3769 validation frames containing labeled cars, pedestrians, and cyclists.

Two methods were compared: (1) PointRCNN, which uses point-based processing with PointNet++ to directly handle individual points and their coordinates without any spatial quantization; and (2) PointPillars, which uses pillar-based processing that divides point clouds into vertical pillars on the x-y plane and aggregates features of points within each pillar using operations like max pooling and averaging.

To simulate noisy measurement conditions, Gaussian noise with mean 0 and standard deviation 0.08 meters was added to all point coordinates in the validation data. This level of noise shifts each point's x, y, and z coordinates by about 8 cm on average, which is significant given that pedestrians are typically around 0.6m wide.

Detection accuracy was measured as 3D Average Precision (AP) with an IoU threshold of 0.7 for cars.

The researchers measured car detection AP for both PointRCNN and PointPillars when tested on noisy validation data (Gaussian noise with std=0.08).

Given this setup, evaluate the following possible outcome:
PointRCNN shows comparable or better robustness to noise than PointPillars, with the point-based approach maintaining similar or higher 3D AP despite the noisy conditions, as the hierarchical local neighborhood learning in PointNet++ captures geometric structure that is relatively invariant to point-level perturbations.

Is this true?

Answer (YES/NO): NO